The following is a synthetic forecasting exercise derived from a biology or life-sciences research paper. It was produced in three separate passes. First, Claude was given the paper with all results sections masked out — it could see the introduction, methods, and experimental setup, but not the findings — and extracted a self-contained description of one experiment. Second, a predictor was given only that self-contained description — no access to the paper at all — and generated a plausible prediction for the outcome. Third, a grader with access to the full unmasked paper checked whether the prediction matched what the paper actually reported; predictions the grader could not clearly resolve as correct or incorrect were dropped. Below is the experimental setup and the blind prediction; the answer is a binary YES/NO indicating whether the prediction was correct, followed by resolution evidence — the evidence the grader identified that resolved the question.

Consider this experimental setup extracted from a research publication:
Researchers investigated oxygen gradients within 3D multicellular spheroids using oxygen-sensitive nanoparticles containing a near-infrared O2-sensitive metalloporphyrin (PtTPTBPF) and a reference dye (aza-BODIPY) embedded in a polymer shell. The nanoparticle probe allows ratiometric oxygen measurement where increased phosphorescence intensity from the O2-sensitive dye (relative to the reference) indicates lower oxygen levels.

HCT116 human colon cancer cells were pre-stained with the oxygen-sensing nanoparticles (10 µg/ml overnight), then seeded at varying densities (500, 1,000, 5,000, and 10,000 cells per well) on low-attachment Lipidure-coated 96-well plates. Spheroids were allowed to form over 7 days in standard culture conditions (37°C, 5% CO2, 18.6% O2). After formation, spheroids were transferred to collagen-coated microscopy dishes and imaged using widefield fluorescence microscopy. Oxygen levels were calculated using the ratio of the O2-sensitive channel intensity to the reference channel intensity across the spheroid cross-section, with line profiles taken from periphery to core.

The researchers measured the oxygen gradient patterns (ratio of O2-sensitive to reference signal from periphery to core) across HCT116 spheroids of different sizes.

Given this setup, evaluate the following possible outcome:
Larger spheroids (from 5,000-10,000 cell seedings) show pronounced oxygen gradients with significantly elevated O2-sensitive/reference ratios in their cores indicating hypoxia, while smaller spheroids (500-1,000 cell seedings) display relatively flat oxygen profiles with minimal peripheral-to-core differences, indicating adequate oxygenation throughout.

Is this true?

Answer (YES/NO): NO